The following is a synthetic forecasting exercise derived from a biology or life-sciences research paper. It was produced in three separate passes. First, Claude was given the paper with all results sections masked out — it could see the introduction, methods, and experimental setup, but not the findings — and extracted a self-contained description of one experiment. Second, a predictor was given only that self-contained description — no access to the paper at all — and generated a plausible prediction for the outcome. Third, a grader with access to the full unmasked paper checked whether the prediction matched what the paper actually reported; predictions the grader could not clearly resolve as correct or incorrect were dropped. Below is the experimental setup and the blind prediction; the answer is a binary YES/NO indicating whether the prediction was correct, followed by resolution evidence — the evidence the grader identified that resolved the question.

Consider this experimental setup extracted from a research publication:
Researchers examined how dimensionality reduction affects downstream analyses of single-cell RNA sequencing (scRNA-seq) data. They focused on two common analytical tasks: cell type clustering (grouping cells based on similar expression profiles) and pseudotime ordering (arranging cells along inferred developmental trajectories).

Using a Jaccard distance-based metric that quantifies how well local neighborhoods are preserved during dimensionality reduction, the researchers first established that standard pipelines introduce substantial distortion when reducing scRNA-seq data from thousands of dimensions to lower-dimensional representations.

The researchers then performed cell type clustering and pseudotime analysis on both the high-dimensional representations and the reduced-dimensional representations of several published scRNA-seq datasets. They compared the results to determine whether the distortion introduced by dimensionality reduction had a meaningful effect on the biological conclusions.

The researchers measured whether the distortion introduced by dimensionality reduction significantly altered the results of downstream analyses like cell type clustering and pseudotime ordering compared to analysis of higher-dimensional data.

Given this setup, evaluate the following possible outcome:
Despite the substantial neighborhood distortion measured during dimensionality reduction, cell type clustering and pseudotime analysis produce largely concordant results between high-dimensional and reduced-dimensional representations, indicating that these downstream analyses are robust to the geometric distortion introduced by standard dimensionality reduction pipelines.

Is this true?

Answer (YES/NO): NO